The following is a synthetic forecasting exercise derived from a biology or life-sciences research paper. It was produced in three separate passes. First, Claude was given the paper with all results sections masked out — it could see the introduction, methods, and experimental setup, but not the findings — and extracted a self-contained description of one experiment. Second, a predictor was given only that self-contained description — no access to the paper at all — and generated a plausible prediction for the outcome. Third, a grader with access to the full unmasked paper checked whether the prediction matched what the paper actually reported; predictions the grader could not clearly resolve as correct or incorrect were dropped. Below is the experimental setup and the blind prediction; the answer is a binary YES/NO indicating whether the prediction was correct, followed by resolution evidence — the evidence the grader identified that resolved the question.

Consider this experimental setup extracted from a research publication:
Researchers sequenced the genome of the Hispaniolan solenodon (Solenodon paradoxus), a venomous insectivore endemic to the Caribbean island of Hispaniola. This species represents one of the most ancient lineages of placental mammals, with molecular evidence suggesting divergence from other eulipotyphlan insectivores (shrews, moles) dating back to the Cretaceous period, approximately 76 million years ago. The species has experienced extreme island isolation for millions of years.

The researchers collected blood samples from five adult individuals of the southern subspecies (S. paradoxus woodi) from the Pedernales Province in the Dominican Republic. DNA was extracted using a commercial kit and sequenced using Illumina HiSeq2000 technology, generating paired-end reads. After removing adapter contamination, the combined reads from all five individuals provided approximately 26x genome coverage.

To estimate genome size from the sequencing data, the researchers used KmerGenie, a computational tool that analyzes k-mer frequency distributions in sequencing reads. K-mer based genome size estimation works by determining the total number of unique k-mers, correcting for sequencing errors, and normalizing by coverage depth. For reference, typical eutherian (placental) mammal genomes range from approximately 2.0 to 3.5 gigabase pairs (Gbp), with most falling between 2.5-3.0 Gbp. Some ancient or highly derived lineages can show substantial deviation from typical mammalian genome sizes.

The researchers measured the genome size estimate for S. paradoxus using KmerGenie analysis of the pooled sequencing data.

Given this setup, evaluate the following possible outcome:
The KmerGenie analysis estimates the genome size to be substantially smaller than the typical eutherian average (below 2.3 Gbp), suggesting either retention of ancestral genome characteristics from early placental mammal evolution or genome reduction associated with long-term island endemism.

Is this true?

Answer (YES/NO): YES